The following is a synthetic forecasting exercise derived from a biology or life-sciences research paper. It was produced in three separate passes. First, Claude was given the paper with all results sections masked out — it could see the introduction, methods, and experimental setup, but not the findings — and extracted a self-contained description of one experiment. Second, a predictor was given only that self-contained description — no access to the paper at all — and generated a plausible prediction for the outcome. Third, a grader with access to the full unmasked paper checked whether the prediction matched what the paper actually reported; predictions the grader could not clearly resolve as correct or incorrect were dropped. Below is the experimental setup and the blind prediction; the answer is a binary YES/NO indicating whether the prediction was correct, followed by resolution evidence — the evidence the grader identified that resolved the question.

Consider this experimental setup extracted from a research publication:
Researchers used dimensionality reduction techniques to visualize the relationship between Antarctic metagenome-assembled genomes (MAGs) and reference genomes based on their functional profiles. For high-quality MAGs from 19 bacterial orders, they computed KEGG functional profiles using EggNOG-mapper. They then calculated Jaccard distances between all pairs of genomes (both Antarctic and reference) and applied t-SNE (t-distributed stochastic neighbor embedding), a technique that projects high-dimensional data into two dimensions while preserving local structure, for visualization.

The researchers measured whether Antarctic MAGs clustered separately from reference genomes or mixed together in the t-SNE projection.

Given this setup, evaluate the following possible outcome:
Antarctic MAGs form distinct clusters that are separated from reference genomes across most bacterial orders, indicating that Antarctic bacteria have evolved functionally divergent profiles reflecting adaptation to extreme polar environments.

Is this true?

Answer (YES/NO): YES